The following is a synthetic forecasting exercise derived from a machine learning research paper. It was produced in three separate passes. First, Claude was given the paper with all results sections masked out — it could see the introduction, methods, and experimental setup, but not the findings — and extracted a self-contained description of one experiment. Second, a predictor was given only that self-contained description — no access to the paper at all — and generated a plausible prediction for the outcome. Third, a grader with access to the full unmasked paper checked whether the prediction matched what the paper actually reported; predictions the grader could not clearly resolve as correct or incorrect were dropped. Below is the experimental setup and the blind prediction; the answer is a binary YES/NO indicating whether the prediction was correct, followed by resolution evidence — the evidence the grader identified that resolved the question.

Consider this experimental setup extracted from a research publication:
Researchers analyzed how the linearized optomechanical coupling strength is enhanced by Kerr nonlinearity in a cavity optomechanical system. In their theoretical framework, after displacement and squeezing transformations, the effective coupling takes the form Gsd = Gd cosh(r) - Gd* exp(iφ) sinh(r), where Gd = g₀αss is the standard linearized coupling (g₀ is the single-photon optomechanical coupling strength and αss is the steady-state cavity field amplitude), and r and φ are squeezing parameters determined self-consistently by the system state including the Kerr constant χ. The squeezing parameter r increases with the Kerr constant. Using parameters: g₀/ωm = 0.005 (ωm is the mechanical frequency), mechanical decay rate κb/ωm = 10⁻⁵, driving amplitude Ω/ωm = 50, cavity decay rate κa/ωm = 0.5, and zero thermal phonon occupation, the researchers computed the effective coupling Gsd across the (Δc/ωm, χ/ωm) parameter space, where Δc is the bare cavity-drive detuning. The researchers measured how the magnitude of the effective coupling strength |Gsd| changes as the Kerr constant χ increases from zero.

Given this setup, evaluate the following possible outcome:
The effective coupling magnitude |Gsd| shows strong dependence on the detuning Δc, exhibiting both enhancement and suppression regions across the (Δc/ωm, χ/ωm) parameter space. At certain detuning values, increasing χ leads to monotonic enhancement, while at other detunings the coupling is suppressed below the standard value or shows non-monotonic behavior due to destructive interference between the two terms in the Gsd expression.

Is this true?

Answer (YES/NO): NO